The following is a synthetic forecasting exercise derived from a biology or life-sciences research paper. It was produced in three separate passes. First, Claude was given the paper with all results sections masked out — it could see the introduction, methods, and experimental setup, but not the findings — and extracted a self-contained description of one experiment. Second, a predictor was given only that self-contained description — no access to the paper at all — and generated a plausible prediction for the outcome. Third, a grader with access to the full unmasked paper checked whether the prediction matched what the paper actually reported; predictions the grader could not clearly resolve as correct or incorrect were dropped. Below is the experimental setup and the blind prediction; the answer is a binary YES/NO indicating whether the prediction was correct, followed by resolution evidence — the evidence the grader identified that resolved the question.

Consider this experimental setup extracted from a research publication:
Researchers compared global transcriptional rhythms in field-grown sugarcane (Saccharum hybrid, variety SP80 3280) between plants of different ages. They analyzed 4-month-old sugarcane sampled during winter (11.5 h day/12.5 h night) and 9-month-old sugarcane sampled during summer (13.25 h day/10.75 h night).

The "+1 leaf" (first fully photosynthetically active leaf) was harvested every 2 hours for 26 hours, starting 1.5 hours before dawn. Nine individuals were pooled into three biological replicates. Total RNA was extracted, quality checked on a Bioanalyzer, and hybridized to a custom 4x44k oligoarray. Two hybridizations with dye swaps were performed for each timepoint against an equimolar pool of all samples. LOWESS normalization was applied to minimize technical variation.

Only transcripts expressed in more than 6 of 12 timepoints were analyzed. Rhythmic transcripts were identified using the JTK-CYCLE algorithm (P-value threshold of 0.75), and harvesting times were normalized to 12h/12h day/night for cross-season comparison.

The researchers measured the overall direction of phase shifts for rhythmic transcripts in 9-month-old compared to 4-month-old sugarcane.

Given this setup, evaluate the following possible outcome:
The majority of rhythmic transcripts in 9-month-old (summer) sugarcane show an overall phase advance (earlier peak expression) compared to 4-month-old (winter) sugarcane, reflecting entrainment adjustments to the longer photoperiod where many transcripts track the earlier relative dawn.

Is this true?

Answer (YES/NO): NO